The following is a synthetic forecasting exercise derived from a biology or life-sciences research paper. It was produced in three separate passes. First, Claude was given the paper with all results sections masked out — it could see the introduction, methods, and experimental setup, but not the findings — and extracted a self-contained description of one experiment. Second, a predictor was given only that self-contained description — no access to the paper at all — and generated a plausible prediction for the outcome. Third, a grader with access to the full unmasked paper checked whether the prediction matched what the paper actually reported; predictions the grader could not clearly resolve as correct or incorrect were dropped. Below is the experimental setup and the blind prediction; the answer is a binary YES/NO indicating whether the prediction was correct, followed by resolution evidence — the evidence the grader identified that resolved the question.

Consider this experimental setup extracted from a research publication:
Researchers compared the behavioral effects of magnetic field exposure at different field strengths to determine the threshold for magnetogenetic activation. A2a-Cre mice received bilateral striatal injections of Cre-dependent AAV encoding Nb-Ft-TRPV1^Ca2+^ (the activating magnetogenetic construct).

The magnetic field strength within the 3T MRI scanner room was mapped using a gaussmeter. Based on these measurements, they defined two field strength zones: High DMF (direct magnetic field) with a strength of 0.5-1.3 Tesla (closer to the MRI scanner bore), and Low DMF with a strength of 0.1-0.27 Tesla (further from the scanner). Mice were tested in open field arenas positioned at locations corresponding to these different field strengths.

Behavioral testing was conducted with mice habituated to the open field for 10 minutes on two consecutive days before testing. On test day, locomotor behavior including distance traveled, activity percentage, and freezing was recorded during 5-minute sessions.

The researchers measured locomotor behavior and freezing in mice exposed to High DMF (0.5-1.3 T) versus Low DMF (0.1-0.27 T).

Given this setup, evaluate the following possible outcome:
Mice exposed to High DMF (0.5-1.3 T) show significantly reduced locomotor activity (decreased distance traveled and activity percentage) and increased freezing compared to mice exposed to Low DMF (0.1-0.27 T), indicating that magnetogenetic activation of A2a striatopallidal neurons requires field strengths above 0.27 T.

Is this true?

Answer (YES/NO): NO